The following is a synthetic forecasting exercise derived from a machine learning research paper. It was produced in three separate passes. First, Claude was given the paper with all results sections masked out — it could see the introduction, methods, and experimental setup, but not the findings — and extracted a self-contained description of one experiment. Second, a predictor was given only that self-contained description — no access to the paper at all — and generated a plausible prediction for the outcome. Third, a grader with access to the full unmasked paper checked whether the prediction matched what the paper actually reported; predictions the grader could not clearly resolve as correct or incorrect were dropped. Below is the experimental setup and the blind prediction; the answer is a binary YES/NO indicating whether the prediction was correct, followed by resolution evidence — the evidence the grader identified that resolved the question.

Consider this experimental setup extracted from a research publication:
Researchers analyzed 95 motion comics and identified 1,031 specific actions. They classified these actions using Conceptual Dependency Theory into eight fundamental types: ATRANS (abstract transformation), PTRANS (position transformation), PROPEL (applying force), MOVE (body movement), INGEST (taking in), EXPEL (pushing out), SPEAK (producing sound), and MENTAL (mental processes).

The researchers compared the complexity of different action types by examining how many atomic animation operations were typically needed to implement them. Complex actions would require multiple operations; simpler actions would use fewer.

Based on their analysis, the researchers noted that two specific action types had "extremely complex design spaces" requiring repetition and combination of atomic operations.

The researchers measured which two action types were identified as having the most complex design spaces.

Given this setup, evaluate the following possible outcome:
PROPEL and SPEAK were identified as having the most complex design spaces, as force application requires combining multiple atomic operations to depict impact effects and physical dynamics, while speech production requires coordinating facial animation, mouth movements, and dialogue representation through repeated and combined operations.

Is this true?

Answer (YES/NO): NO